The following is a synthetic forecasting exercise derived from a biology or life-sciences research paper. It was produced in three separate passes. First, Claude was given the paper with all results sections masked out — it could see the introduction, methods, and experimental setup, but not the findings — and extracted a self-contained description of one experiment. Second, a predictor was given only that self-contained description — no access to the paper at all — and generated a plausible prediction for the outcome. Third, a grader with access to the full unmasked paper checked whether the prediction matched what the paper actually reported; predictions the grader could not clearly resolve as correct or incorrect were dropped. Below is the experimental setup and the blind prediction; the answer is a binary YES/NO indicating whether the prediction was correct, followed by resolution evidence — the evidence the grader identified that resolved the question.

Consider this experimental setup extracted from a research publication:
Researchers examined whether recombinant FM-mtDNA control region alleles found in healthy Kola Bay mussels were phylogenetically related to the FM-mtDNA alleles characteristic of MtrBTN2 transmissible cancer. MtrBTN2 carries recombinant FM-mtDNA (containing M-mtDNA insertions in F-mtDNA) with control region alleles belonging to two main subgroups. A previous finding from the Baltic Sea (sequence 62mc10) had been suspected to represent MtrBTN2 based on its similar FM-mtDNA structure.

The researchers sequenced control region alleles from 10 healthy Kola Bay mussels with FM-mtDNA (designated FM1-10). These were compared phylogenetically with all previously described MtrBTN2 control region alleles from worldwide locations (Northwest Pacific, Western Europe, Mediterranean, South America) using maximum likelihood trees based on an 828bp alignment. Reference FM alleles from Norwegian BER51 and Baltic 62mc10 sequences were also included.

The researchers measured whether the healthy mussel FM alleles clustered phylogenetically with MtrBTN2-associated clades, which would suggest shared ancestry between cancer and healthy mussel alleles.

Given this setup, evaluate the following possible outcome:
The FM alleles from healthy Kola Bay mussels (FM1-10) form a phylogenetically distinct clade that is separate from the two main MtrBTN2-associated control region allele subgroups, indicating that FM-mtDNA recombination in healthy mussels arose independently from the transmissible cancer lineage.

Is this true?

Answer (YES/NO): YES